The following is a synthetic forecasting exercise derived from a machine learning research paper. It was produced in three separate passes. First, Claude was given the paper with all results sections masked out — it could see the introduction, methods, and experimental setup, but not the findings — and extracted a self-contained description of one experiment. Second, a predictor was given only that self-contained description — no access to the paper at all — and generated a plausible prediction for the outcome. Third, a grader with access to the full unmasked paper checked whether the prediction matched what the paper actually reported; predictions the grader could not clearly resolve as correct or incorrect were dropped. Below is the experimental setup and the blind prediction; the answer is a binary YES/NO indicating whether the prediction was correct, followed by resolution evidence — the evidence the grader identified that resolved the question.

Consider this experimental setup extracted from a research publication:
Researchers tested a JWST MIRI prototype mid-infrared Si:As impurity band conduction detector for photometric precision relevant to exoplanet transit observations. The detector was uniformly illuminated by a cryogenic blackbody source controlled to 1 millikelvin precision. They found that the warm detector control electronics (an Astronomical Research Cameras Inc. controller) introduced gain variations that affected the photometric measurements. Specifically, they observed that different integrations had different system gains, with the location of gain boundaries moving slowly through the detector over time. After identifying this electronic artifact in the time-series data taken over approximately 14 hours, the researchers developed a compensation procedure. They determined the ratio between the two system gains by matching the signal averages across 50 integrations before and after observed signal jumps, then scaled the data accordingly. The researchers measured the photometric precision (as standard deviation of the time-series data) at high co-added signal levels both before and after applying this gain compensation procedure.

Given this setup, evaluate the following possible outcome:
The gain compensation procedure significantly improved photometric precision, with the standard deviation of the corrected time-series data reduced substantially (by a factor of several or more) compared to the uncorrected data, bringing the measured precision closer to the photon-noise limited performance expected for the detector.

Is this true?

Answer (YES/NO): NO